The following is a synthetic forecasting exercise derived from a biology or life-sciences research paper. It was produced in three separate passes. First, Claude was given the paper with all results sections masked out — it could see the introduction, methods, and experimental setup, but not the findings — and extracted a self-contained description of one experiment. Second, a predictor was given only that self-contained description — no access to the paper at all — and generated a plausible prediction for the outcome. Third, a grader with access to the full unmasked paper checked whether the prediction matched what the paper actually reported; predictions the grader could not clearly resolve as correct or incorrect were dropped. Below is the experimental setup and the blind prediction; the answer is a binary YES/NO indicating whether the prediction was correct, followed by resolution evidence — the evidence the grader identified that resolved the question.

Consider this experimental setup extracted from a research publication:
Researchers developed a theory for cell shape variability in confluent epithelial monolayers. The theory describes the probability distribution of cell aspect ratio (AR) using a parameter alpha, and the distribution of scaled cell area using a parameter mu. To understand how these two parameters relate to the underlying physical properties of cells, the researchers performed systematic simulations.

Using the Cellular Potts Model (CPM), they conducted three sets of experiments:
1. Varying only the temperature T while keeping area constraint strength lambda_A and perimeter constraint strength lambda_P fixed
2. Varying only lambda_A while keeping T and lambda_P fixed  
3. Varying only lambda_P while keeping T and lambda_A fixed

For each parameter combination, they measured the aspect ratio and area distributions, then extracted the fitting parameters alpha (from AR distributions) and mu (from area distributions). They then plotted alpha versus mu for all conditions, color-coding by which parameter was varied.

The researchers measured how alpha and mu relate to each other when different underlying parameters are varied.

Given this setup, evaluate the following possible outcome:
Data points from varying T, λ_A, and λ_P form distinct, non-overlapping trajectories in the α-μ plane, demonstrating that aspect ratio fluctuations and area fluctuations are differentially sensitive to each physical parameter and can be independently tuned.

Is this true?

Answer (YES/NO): YES